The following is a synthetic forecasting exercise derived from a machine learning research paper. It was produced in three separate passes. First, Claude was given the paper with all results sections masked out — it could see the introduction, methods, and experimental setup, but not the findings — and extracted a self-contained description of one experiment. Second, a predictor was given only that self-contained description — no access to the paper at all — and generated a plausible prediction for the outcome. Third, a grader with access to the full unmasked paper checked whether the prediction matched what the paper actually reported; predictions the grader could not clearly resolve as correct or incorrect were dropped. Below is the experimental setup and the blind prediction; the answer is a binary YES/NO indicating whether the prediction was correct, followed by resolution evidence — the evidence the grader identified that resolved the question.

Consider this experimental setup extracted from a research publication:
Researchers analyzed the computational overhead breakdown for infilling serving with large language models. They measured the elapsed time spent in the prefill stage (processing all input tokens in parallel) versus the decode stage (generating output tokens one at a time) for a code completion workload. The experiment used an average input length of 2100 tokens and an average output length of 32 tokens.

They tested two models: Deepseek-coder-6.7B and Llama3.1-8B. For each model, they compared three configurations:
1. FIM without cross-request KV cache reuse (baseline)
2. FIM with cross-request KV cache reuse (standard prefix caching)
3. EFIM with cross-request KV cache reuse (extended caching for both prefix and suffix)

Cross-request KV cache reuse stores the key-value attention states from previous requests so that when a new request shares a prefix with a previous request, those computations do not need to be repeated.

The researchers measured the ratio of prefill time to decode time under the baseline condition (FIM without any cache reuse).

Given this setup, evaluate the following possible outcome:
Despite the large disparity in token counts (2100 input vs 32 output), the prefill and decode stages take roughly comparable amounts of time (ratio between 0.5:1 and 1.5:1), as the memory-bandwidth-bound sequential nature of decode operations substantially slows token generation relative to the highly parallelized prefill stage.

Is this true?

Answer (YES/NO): NO